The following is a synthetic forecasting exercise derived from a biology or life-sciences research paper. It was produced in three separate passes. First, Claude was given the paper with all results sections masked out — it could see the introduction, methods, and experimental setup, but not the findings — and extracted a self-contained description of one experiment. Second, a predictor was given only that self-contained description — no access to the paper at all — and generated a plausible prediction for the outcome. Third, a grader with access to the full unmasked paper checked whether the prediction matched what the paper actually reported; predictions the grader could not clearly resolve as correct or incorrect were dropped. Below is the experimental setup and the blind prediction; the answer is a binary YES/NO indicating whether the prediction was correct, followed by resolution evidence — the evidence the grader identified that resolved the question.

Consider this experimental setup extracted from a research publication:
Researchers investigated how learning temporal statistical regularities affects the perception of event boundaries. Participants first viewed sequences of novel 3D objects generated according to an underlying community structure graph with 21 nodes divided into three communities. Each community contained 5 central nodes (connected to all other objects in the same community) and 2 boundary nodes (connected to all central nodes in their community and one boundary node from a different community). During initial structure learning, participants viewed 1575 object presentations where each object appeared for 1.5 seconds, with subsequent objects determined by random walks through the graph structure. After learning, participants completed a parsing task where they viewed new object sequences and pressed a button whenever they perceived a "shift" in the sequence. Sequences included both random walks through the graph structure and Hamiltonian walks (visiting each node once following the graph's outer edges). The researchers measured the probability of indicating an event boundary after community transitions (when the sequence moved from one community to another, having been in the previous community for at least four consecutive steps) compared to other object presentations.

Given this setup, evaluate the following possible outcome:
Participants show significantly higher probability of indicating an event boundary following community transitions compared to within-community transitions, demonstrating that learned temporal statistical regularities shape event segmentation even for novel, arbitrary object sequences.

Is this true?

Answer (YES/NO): YES